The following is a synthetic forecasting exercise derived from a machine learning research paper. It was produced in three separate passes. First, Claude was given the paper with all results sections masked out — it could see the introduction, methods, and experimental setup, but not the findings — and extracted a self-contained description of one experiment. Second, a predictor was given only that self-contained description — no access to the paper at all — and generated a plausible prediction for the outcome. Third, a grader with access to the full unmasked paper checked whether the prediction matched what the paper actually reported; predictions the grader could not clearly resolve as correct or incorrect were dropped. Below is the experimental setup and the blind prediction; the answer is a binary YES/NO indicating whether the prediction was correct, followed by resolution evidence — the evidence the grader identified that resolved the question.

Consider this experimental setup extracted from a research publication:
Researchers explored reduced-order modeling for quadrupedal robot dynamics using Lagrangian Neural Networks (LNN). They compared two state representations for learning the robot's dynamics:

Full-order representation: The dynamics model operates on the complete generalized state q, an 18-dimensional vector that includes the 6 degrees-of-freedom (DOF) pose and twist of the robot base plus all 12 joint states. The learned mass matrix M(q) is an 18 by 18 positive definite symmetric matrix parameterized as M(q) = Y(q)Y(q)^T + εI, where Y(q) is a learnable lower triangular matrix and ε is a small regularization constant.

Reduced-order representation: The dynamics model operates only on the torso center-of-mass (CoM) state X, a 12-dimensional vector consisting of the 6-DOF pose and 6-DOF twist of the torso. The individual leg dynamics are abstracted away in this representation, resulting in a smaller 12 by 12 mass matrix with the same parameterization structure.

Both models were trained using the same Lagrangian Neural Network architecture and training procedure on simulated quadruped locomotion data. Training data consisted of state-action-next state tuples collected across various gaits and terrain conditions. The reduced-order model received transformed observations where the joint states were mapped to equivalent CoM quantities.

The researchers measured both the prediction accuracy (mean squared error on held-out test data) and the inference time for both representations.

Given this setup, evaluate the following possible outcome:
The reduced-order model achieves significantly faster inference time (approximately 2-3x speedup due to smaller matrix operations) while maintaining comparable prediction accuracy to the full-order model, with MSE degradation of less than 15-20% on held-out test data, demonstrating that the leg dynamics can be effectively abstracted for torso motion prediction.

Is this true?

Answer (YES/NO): NO